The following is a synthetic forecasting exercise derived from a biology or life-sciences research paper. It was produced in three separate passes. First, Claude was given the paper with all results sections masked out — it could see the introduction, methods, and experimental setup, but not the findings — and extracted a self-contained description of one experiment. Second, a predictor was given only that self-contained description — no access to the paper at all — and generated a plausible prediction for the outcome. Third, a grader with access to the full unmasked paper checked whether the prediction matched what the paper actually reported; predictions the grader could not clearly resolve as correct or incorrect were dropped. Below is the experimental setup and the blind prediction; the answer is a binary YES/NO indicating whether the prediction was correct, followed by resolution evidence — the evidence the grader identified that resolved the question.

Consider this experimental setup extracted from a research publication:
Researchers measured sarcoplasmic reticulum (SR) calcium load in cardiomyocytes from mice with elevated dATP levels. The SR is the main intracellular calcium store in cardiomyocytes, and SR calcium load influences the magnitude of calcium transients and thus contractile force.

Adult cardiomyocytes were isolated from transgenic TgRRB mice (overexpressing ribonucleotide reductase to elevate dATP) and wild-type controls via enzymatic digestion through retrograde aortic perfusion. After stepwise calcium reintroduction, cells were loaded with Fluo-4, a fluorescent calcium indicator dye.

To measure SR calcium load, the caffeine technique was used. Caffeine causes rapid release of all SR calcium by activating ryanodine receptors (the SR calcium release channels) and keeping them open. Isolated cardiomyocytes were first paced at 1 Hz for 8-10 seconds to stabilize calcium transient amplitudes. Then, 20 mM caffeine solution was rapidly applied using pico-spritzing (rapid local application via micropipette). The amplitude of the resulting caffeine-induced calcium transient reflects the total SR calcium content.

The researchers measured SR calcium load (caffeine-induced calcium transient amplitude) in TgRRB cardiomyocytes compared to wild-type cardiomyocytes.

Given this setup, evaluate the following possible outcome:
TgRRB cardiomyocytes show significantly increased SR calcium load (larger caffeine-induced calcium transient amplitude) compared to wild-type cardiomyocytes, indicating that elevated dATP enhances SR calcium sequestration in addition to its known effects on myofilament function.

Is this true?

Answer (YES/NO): NO